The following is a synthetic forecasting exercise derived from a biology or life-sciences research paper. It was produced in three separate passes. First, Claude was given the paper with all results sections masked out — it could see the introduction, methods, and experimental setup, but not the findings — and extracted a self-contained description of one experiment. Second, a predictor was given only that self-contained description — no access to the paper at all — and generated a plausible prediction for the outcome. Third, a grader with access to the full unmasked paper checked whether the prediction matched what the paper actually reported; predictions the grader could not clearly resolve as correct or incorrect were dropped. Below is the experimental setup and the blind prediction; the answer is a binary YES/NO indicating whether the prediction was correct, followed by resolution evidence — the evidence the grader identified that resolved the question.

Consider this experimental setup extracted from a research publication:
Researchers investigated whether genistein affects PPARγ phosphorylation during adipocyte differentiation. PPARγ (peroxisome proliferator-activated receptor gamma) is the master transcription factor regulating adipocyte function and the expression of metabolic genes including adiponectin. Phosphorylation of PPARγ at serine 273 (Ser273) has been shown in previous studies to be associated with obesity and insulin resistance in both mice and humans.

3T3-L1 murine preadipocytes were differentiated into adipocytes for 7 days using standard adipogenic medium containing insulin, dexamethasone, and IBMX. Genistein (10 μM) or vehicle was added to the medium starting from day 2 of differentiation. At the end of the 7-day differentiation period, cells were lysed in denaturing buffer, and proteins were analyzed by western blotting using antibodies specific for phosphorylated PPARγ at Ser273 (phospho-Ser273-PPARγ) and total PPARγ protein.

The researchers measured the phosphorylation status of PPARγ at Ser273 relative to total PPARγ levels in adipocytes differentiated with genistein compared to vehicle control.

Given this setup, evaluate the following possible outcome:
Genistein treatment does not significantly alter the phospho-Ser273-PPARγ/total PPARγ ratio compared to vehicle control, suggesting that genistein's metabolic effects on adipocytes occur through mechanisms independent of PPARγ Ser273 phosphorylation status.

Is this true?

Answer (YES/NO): NO